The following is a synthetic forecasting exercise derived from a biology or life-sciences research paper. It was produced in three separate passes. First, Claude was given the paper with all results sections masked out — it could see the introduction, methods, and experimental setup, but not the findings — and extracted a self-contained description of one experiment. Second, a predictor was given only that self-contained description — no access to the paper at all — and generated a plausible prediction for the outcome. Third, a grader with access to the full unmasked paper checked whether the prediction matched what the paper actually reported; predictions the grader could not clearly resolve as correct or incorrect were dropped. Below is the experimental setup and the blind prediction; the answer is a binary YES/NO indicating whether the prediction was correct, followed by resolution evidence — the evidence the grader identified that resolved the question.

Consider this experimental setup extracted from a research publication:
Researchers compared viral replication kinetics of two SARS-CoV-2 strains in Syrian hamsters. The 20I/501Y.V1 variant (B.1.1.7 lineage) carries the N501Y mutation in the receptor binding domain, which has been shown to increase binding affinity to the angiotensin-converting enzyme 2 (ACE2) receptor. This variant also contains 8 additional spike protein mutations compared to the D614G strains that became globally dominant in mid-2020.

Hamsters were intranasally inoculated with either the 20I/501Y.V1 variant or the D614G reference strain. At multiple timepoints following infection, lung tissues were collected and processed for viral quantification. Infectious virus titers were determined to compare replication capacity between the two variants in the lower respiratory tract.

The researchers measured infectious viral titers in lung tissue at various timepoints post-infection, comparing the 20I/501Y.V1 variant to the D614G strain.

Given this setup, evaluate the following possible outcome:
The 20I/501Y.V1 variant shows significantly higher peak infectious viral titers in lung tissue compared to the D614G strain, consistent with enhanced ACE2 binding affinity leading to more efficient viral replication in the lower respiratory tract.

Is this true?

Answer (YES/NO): NO